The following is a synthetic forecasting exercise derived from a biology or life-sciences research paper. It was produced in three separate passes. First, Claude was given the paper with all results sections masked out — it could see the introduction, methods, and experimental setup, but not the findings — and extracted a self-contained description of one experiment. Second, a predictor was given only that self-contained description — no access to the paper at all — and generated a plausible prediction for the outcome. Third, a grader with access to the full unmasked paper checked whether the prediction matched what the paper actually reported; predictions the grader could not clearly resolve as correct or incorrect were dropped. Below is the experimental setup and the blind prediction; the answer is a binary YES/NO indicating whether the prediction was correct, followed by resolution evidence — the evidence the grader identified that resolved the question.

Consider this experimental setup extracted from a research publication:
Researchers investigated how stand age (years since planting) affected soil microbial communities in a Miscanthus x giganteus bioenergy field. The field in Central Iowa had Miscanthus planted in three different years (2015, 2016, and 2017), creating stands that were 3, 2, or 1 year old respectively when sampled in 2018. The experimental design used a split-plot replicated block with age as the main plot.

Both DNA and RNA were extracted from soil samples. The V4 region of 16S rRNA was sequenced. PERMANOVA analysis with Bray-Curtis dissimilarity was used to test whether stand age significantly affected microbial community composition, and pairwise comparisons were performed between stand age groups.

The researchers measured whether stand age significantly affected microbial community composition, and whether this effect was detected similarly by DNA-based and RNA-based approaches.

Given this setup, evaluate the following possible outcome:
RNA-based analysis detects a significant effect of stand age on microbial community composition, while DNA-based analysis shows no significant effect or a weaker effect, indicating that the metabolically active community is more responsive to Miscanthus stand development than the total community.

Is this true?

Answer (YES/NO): NO